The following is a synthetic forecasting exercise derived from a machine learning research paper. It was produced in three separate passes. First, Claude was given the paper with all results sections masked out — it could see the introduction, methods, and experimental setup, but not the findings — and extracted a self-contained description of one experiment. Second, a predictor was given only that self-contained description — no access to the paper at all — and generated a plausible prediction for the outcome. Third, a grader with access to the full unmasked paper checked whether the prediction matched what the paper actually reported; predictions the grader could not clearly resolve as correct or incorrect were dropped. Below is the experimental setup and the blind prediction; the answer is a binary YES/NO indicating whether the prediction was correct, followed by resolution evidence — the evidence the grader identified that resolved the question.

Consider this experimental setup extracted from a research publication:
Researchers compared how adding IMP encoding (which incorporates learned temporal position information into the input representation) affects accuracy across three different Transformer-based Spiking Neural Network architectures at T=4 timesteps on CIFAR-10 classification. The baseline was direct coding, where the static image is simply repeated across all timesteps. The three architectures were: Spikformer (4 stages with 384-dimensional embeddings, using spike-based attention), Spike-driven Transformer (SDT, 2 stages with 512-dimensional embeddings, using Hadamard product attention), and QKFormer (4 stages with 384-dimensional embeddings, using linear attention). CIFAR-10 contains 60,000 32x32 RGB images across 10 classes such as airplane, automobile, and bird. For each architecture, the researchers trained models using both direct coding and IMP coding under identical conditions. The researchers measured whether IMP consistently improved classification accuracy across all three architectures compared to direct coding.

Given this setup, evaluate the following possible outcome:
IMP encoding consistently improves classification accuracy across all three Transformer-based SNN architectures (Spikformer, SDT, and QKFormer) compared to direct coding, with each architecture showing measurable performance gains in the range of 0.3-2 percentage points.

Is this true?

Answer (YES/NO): NO